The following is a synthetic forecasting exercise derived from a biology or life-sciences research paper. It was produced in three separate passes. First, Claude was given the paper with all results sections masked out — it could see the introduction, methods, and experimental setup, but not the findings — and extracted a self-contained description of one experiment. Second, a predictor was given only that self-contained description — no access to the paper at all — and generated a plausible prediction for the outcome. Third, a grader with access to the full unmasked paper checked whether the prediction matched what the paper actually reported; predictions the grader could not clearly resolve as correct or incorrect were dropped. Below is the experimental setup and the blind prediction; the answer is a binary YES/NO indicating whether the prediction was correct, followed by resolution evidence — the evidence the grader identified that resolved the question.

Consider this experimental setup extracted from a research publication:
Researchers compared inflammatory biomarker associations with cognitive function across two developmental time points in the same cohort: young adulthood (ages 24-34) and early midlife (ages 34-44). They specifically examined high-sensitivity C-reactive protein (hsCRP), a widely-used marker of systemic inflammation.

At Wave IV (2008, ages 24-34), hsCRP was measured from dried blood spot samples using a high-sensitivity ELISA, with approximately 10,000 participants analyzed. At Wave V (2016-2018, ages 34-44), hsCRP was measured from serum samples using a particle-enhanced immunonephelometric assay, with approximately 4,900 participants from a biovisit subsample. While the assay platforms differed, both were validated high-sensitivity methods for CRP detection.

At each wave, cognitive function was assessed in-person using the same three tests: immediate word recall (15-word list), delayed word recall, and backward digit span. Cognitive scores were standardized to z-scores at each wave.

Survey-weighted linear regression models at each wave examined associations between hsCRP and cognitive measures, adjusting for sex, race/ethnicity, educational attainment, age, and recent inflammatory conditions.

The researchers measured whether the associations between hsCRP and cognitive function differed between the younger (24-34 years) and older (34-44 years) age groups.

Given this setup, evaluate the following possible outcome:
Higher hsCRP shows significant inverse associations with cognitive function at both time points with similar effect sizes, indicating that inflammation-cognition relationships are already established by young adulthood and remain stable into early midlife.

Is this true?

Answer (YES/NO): NO